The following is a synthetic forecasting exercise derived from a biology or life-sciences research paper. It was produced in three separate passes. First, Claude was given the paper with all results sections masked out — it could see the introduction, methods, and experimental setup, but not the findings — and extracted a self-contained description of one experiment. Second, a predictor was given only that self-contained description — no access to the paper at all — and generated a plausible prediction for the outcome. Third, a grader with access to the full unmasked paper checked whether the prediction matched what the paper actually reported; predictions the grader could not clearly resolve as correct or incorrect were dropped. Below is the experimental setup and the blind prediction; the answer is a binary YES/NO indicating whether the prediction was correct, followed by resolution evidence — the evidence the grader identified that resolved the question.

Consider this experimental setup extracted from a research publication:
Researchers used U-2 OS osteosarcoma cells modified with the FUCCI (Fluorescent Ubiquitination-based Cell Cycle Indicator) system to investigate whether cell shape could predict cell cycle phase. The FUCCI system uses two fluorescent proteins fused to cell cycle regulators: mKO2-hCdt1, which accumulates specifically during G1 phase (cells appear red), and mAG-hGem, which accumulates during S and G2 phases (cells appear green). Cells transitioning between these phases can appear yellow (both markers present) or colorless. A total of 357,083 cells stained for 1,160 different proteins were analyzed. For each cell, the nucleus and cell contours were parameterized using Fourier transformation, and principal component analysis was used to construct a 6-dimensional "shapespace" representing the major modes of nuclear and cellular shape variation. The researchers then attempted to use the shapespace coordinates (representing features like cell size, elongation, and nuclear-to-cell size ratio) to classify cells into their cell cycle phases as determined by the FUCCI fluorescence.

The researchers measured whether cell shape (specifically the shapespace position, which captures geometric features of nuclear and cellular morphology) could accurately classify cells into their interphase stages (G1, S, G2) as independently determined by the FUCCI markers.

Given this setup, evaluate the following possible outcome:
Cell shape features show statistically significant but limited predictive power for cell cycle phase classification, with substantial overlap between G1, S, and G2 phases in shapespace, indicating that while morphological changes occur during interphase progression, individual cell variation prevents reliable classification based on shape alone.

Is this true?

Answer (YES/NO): YES